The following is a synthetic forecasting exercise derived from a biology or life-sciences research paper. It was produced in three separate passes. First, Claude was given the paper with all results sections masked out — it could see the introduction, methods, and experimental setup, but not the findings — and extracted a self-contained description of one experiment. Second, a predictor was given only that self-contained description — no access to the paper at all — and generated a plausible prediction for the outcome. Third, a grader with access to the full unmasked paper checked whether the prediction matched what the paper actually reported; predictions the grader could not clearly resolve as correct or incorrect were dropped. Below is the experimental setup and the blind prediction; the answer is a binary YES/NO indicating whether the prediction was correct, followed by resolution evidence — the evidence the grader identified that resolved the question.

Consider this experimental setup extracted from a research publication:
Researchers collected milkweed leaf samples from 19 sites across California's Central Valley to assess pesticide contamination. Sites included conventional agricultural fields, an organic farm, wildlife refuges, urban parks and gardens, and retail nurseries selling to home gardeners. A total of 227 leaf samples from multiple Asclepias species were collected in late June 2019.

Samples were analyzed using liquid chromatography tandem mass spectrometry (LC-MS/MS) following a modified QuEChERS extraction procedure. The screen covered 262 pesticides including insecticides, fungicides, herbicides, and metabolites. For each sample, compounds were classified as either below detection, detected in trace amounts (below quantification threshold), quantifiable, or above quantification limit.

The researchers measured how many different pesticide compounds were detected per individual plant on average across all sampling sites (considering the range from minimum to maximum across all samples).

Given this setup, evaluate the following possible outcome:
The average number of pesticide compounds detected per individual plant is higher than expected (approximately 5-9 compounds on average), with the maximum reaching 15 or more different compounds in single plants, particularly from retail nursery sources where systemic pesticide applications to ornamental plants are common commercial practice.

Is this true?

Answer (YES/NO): YES